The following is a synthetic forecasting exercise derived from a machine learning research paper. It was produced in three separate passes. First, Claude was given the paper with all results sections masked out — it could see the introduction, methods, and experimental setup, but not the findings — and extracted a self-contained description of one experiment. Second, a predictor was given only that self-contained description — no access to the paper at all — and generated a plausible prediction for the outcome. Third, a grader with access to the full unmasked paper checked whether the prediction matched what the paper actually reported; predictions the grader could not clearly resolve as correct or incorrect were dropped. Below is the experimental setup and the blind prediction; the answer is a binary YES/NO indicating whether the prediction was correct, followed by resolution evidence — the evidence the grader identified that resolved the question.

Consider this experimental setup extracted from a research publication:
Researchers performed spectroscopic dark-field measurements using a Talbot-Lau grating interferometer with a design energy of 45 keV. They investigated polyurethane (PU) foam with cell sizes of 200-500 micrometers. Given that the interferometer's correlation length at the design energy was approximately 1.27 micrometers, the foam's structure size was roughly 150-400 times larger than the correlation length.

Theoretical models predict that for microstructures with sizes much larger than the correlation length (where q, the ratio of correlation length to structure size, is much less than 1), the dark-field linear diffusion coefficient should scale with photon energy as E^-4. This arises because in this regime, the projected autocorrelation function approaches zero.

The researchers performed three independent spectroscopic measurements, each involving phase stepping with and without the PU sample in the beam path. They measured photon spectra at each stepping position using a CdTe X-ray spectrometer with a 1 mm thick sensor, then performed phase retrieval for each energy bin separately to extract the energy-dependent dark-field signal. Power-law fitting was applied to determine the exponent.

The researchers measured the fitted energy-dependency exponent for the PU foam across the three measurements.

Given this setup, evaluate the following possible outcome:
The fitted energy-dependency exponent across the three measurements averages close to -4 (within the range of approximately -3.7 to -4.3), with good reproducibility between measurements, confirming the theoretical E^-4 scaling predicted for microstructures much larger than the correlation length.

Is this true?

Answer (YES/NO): YES